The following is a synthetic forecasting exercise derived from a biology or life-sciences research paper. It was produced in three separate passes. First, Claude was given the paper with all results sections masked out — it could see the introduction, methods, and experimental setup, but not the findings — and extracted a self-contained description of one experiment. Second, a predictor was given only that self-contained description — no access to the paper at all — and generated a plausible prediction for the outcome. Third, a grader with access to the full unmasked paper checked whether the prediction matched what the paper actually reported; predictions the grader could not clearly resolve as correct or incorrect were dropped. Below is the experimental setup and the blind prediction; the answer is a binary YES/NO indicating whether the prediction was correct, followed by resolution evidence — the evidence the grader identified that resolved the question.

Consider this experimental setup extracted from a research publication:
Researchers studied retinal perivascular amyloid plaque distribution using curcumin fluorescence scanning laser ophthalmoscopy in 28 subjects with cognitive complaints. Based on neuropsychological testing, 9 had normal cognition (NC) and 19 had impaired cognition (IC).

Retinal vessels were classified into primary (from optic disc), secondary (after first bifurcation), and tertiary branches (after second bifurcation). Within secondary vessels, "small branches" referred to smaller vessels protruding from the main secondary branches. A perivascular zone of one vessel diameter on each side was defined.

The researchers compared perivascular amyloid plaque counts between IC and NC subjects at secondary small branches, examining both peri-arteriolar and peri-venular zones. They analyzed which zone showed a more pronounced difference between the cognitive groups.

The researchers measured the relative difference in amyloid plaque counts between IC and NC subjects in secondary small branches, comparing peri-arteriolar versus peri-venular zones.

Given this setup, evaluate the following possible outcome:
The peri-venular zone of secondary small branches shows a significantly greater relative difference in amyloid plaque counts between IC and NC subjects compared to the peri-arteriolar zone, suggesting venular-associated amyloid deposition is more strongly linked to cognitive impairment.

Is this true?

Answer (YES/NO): YES